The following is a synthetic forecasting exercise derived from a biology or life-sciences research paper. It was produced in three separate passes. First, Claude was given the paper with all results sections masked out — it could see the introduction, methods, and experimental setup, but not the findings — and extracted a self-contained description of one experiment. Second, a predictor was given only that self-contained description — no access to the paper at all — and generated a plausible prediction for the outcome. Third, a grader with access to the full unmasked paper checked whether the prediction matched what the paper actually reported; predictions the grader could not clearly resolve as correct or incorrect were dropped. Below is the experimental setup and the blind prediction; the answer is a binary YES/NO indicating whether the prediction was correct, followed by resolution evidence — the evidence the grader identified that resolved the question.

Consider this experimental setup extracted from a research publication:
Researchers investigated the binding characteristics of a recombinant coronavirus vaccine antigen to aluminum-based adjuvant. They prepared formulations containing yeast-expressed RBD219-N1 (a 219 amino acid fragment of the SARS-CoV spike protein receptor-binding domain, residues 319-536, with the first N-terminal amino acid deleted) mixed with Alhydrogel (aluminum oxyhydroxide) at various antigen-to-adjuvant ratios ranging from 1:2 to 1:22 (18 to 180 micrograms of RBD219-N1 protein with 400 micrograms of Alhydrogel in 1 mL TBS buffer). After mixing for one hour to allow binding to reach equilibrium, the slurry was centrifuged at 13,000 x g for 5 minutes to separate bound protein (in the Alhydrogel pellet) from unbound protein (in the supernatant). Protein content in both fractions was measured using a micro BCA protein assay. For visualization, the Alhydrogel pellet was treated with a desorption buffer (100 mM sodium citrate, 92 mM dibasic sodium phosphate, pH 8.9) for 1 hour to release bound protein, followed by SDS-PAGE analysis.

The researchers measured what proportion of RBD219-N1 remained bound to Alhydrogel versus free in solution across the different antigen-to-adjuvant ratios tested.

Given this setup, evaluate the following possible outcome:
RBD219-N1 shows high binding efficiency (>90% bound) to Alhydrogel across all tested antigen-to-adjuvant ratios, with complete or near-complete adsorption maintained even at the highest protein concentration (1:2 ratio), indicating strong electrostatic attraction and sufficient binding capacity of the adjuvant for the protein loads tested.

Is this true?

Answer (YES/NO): NO